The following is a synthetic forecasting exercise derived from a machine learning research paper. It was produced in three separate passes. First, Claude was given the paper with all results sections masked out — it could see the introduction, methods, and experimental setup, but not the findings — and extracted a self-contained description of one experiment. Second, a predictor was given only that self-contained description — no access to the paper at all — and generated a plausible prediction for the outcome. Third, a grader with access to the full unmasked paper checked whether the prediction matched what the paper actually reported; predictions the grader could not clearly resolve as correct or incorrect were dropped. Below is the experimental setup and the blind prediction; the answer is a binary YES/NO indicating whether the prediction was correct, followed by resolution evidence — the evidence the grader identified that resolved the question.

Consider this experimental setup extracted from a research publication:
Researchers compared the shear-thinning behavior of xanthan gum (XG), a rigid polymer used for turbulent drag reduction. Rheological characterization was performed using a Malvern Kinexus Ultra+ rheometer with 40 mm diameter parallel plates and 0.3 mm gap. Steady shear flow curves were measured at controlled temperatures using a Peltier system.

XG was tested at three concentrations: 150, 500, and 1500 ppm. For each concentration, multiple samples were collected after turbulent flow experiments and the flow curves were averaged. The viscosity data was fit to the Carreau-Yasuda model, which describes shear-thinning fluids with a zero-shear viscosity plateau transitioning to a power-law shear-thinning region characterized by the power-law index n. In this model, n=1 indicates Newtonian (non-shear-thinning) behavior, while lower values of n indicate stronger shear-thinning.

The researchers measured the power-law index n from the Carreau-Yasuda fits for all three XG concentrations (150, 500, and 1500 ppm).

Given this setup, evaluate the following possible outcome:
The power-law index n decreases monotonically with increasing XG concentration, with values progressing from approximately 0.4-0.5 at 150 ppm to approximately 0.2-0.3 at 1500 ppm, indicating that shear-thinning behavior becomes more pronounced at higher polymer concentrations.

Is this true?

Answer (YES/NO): NO